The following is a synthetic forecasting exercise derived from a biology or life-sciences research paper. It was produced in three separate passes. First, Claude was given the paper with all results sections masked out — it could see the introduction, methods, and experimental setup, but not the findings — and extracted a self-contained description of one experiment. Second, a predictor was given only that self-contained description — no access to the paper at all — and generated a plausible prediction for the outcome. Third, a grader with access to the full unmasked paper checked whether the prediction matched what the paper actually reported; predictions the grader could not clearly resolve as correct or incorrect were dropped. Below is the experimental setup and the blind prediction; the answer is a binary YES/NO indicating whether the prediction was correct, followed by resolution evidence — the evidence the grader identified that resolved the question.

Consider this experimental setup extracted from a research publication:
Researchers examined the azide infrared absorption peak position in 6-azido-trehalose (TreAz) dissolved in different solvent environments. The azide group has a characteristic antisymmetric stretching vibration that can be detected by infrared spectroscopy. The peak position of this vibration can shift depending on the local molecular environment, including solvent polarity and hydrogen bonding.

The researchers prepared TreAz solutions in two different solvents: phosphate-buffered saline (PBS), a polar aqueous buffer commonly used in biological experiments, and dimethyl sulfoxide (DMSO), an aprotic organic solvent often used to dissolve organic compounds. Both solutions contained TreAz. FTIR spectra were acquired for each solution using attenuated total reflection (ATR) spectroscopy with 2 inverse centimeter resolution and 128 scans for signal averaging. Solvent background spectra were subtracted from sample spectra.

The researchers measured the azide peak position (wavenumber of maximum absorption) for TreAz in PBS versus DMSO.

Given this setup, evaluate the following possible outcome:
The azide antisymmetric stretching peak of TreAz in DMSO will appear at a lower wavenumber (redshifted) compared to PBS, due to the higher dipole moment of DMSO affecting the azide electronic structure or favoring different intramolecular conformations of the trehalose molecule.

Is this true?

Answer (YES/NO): YES